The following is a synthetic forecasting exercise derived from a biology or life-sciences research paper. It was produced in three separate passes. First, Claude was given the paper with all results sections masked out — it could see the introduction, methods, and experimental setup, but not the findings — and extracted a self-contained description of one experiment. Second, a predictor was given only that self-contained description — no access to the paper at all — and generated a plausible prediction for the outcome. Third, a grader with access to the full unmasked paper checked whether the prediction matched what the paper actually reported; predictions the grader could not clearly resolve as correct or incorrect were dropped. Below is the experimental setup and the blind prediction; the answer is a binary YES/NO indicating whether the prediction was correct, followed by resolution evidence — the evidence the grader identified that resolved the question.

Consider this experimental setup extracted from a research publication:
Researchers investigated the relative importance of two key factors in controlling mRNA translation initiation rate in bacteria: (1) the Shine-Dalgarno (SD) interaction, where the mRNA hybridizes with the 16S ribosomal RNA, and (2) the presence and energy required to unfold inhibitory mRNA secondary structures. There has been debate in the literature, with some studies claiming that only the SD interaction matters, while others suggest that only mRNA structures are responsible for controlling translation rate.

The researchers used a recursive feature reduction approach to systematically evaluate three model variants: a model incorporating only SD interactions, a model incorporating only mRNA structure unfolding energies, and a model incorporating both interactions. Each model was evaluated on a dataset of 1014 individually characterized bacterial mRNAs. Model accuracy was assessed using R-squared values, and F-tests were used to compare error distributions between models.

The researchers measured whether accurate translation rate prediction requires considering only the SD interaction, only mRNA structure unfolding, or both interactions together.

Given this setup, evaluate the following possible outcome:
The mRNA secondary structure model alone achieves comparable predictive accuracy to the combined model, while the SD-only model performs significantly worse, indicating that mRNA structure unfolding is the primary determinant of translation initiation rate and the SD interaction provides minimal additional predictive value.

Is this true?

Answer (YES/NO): NO